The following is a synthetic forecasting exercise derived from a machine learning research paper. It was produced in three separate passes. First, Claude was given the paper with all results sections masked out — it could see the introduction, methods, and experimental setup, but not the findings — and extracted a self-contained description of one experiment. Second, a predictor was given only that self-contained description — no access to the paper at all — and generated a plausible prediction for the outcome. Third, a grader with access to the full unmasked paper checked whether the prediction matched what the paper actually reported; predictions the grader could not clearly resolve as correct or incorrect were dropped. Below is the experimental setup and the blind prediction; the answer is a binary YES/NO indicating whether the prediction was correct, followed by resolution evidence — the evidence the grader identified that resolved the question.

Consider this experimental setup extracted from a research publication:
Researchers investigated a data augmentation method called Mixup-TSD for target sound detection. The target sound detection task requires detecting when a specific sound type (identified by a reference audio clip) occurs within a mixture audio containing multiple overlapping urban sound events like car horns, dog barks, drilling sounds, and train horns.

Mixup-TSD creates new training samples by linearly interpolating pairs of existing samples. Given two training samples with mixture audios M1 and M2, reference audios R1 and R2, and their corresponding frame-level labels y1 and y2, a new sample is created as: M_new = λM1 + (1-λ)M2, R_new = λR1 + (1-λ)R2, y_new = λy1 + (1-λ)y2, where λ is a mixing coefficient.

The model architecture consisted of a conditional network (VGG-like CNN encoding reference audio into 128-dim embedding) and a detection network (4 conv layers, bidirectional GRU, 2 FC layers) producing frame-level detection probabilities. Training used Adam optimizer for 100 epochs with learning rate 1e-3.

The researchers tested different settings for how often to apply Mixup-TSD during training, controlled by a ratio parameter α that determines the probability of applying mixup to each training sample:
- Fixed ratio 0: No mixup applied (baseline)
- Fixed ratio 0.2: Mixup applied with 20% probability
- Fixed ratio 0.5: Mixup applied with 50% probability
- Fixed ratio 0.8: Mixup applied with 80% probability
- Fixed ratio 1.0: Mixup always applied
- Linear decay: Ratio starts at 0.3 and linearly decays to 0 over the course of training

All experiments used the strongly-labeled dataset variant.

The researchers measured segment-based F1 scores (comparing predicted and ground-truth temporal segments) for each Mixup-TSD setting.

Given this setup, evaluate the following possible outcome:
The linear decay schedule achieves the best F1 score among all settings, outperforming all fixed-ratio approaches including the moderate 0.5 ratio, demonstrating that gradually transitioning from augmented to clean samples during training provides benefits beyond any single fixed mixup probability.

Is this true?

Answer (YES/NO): YES